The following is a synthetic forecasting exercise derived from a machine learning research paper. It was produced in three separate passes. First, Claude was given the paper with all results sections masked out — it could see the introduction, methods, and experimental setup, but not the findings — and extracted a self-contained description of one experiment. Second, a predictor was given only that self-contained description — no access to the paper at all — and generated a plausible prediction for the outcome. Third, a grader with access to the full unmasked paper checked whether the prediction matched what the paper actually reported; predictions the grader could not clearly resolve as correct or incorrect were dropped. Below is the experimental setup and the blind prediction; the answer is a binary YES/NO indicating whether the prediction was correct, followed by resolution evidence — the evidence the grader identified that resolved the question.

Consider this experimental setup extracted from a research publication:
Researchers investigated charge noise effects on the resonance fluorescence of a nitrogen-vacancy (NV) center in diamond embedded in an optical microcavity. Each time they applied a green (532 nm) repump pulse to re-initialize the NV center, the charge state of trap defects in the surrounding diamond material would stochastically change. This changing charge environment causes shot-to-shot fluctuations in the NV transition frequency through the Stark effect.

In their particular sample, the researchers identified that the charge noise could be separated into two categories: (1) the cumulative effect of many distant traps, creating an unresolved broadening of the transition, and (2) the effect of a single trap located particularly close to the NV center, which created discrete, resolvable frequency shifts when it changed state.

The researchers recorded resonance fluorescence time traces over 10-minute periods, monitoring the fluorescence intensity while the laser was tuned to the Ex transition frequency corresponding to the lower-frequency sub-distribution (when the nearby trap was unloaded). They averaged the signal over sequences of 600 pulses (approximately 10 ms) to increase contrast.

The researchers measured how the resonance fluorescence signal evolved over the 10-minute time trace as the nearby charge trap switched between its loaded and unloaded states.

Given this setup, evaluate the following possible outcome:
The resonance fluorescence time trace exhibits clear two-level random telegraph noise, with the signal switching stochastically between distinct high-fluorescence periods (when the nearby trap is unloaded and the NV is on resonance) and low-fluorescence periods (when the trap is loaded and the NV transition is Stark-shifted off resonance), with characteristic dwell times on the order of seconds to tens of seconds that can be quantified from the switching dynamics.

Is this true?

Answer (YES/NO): NO